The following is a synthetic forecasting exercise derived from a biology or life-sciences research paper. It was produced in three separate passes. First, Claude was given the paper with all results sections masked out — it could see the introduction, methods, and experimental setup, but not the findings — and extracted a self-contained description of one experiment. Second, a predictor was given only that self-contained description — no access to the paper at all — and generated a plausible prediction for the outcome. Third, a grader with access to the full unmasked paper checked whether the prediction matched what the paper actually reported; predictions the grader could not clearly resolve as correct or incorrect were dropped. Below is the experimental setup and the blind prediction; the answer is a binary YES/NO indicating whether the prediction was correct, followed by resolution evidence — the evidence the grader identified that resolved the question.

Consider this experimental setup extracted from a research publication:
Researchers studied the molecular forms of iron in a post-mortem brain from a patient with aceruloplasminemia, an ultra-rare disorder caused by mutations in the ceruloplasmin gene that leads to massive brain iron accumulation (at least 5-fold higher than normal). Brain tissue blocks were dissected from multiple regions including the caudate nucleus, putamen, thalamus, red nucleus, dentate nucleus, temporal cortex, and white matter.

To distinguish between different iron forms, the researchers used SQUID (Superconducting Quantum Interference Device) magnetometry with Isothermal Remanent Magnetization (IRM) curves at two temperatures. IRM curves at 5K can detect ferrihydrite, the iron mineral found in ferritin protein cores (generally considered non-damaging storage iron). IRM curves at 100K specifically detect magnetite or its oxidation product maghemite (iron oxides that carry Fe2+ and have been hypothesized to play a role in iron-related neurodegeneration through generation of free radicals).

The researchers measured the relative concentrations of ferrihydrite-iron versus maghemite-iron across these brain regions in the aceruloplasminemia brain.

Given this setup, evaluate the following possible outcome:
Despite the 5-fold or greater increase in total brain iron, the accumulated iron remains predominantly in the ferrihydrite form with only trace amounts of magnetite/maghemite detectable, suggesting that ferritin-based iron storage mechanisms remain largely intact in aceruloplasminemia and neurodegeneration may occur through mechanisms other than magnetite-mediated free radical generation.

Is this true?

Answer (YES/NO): YES